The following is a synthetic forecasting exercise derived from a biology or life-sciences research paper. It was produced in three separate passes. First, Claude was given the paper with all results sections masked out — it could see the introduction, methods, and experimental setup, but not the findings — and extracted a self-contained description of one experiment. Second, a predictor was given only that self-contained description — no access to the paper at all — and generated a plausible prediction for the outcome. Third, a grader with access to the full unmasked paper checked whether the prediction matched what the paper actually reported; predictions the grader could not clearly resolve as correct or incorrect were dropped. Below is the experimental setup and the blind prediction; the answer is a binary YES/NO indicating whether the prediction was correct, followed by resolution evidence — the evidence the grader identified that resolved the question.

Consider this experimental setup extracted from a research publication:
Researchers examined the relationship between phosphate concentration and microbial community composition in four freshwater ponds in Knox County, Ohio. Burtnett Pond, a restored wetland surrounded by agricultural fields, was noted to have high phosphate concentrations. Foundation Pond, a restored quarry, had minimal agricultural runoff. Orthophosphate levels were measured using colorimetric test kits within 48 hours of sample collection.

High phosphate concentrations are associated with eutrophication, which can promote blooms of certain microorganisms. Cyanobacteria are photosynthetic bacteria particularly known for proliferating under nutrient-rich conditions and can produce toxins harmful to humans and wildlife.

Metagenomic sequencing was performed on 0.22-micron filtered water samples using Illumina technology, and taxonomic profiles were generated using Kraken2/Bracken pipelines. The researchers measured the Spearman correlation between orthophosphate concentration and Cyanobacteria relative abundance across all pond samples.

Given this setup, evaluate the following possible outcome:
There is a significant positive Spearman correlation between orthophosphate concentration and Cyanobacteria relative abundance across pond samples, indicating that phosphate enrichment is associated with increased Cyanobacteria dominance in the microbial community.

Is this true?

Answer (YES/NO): NO